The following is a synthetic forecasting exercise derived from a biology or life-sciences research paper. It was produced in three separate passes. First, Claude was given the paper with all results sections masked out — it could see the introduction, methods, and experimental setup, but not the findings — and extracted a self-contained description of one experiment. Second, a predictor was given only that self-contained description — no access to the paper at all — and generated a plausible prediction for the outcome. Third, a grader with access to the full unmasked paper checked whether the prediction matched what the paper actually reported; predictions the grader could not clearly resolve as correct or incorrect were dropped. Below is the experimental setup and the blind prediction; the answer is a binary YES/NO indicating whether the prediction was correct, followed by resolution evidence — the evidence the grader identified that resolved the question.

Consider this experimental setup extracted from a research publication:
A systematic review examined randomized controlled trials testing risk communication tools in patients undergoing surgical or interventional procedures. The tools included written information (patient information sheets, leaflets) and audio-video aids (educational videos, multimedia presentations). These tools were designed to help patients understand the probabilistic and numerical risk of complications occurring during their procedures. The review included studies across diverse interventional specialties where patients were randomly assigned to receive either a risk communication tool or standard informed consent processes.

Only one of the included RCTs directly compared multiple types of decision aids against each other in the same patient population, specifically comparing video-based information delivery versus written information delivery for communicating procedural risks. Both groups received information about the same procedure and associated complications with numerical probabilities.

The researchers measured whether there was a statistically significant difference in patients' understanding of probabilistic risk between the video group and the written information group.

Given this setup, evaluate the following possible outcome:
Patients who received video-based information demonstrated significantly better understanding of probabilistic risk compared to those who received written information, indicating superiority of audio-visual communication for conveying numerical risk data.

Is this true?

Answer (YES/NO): NO